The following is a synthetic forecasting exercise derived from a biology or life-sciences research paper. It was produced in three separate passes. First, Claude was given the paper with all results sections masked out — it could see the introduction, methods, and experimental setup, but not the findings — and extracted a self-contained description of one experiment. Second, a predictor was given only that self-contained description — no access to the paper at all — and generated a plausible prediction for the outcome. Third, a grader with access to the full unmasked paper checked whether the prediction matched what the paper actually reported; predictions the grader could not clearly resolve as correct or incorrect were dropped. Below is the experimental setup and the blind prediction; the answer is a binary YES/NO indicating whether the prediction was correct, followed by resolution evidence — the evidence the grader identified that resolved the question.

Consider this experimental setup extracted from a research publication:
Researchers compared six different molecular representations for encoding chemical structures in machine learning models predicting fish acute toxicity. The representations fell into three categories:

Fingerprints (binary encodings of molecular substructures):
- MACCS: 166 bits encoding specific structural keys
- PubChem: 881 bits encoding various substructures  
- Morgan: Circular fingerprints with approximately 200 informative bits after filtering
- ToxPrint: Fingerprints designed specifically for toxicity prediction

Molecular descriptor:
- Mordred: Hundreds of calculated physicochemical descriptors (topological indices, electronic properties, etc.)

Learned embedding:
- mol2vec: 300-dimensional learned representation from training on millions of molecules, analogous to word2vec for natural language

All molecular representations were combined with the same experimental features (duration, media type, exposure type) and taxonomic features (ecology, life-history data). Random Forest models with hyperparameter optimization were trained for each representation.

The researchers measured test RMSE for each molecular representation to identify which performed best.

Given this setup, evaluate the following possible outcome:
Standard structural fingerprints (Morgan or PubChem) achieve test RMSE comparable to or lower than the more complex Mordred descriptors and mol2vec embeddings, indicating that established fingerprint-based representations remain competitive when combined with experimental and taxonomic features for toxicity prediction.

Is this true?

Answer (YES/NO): YES